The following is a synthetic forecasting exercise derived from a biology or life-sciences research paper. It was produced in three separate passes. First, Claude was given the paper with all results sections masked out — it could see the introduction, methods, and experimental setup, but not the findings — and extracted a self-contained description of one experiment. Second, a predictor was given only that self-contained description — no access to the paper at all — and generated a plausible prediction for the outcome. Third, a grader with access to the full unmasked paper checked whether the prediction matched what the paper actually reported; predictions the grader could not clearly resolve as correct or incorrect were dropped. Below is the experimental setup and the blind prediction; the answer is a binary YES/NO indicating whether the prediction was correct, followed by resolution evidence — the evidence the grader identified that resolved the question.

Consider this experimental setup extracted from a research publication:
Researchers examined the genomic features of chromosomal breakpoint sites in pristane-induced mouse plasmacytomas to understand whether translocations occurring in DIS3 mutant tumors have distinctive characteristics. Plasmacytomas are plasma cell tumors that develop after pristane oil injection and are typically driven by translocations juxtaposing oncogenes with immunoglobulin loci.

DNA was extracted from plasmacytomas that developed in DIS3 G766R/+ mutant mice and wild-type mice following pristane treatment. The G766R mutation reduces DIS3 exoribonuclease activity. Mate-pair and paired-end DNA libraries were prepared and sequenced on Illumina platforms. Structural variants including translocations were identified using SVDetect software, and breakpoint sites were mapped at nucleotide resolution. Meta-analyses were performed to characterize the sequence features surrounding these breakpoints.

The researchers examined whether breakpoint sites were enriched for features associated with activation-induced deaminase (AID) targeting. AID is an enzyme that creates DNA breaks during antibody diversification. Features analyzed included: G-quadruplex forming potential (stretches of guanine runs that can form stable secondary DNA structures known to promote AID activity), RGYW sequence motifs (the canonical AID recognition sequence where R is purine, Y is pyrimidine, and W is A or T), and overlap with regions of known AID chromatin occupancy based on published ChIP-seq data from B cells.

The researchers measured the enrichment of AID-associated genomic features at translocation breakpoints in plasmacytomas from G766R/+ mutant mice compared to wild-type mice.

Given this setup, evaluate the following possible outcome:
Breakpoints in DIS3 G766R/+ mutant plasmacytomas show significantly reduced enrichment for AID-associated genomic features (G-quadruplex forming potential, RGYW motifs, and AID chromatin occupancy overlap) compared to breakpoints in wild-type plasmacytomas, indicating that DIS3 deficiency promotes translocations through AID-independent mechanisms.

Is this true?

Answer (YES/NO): NO